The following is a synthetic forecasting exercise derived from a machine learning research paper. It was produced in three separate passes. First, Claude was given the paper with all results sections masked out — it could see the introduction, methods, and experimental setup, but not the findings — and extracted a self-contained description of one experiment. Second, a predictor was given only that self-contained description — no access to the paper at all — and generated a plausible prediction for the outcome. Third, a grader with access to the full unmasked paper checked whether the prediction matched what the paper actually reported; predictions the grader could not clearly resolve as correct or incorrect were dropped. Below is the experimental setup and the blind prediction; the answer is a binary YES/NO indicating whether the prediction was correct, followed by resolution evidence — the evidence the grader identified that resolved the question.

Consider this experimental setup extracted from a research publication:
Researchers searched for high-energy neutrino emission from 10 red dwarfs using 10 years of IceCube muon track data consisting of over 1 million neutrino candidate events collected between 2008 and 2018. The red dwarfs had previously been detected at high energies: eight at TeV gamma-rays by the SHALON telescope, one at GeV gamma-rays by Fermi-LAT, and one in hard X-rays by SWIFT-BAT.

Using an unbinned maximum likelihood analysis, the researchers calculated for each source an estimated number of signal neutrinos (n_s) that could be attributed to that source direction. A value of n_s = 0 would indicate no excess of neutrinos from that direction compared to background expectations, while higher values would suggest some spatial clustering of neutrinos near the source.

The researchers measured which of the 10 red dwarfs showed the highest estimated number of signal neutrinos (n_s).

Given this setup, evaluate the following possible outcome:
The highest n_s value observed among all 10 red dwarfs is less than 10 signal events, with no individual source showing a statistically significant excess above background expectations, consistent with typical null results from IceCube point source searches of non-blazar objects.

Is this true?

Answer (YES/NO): NO